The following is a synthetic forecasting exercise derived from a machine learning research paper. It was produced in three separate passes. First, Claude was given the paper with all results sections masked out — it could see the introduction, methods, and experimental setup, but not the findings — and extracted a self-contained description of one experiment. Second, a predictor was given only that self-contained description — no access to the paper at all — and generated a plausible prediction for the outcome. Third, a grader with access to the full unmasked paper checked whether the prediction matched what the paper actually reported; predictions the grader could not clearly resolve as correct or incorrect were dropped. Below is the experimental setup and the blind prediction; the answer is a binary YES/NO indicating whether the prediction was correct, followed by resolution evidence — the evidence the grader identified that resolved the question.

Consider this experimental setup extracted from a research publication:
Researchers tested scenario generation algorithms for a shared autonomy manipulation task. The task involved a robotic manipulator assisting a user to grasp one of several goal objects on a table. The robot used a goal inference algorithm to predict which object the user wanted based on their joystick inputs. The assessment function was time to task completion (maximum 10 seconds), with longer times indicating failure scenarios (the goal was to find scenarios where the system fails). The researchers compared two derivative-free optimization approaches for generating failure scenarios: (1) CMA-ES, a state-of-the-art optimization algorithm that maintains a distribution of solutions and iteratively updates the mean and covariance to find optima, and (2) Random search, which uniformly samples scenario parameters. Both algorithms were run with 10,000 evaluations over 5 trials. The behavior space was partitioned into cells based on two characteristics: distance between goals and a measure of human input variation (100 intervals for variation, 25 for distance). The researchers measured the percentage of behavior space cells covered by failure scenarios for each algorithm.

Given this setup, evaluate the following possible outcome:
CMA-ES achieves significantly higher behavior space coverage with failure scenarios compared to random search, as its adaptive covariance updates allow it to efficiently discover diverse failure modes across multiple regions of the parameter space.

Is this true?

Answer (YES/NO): NO